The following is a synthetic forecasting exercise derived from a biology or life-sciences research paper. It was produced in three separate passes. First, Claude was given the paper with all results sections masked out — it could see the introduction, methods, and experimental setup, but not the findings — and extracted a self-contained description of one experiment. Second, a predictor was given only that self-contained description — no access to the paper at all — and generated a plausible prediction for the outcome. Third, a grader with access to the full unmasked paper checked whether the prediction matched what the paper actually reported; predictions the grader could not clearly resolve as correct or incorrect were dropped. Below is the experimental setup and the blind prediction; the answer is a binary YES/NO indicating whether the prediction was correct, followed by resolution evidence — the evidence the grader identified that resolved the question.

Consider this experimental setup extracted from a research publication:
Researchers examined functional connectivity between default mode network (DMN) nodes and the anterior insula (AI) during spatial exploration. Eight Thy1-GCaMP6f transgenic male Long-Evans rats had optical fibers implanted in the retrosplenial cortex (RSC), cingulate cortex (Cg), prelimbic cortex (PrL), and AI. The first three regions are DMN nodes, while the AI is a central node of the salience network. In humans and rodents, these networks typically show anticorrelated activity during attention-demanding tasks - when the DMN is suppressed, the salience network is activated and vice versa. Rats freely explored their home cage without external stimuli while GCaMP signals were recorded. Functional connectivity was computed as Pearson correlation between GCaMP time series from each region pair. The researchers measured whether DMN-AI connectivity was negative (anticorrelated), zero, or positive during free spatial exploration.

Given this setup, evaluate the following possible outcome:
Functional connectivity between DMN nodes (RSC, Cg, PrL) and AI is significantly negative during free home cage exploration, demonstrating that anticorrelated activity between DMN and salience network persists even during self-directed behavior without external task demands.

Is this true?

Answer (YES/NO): NO